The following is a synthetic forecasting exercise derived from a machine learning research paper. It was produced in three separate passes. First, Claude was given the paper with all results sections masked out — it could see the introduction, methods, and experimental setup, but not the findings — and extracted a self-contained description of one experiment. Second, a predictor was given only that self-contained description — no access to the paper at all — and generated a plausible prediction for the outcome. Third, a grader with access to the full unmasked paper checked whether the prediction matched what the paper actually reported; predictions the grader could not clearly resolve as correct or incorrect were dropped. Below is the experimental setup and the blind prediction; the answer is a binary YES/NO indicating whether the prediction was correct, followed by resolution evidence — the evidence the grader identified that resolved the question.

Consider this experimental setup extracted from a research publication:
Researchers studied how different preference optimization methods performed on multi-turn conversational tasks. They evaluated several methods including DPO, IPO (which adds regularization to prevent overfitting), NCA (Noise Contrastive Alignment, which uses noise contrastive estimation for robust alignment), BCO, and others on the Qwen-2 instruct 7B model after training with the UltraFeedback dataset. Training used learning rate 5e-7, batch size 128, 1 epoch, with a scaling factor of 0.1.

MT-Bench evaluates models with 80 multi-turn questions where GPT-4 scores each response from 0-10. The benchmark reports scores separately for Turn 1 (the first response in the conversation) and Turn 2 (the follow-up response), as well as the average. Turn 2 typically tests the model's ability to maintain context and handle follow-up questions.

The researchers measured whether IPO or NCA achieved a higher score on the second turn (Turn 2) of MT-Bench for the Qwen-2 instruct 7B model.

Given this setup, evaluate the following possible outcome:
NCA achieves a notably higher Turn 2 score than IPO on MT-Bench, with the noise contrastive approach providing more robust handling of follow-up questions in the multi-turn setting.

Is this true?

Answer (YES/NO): NO